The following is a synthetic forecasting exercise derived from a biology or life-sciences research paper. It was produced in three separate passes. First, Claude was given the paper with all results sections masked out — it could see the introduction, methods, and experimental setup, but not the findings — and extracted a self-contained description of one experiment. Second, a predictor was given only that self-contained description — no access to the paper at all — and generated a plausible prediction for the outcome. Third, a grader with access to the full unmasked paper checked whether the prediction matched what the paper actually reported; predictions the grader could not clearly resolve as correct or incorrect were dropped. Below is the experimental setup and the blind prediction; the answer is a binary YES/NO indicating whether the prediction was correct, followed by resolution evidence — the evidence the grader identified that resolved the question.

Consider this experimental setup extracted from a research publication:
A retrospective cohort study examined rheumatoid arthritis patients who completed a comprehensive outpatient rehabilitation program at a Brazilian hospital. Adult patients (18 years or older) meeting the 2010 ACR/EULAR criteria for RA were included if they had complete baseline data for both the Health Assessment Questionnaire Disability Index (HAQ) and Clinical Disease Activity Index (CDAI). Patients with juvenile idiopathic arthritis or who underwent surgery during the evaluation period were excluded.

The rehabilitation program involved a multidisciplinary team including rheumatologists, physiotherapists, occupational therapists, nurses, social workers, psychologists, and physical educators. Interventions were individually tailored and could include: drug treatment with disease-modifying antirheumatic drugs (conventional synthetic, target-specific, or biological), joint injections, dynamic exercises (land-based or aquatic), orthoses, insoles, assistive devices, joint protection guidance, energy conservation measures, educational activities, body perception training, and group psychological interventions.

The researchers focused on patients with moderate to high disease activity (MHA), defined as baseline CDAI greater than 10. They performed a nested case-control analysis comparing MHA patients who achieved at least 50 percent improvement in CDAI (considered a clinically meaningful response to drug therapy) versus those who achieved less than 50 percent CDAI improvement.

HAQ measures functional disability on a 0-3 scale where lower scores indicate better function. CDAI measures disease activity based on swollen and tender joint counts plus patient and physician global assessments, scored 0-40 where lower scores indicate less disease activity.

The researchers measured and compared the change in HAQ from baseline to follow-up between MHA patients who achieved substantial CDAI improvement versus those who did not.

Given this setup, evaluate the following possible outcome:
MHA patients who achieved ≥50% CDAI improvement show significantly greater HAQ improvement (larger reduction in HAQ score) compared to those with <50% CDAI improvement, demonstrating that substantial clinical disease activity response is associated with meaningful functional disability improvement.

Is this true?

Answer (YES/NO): NO